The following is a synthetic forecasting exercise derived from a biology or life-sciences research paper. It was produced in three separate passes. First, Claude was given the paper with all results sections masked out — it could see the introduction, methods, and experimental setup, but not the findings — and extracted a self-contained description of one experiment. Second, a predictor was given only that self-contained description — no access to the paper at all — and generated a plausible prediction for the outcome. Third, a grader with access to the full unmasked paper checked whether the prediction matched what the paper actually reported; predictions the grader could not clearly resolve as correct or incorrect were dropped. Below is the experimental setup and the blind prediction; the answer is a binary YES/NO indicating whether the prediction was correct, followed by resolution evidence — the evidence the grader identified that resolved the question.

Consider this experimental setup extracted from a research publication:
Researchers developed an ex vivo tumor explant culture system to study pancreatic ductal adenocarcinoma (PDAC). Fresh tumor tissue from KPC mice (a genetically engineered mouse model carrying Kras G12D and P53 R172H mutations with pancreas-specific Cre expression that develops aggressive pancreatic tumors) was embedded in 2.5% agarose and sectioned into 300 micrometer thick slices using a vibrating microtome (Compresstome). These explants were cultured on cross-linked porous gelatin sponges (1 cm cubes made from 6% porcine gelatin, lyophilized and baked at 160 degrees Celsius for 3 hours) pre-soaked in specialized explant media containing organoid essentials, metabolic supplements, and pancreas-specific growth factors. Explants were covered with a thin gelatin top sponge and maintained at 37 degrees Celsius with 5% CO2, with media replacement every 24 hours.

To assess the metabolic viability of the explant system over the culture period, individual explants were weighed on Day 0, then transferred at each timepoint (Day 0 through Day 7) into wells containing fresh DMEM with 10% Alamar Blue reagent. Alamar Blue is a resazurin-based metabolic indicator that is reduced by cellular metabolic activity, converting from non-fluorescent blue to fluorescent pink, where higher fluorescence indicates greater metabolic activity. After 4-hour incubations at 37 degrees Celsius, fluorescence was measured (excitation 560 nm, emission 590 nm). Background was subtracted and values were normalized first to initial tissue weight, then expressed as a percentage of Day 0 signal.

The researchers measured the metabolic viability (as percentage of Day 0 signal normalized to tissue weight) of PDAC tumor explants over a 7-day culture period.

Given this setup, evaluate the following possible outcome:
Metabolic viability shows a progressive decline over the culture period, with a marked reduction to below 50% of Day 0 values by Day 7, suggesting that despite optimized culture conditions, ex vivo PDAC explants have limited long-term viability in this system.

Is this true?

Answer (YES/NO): NO